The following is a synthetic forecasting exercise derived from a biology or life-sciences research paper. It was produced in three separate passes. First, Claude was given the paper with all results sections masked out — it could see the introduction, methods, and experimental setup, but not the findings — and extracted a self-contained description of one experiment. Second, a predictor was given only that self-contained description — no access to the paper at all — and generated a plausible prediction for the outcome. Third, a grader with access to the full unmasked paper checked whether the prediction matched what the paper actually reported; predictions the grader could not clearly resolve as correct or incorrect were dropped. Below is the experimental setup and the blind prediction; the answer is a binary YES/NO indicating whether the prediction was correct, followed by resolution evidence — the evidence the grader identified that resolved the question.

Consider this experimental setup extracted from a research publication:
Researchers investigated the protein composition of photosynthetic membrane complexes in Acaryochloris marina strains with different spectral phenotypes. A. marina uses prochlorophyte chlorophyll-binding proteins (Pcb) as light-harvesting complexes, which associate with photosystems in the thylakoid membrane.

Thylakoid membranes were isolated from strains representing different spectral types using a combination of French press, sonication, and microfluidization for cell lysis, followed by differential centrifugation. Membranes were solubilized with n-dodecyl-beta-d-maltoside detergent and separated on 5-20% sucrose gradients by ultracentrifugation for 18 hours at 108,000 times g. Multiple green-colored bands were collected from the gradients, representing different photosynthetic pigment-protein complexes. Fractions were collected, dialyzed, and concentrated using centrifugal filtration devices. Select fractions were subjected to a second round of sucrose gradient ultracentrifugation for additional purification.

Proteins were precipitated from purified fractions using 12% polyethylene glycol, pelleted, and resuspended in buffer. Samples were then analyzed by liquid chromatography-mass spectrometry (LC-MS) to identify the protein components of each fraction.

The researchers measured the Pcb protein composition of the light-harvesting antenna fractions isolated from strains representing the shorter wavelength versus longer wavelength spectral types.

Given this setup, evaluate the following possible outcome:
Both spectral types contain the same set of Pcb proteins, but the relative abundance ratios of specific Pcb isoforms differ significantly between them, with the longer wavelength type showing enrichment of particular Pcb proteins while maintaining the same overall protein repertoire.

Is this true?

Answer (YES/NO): YES